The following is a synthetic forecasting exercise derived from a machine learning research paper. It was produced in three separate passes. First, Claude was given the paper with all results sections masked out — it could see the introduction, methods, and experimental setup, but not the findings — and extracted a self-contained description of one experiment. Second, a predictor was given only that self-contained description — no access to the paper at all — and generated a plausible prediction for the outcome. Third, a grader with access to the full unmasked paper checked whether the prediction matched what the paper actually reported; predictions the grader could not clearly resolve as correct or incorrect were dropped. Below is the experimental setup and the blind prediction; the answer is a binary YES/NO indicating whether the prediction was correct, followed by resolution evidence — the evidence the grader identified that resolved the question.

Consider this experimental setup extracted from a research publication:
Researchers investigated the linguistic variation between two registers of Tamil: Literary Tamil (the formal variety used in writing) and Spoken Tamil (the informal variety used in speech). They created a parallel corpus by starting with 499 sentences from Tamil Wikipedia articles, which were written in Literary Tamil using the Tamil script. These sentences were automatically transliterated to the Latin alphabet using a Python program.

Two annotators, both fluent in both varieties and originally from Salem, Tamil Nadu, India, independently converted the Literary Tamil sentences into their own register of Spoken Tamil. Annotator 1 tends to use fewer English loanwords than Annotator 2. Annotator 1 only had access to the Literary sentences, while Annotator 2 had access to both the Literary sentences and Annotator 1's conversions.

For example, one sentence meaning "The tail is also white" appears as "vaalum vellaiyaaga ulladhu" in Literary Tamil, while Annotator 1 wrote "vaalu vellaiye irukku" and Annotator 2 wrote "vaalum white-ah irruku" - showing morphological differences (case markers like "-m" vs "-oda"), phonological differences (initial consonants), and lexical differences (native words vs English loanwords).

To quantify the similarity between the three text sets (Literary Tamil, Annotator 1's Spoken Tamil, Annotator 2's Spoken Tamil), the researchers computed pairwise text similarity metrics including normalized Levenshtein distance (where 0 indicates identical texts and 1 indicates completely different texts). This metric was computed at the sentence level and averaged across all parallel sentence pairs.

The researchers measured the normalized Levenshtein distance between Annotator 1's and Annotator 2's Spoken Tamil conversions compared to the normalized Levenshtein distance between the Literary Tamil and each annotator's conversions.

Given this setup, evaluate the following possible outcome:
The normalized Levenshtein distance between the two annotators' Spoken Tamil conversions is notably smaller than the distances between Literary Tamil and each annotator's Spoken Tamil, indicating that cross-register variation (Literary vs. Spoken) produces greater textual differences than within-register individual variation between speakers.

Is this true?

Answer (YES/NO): YES